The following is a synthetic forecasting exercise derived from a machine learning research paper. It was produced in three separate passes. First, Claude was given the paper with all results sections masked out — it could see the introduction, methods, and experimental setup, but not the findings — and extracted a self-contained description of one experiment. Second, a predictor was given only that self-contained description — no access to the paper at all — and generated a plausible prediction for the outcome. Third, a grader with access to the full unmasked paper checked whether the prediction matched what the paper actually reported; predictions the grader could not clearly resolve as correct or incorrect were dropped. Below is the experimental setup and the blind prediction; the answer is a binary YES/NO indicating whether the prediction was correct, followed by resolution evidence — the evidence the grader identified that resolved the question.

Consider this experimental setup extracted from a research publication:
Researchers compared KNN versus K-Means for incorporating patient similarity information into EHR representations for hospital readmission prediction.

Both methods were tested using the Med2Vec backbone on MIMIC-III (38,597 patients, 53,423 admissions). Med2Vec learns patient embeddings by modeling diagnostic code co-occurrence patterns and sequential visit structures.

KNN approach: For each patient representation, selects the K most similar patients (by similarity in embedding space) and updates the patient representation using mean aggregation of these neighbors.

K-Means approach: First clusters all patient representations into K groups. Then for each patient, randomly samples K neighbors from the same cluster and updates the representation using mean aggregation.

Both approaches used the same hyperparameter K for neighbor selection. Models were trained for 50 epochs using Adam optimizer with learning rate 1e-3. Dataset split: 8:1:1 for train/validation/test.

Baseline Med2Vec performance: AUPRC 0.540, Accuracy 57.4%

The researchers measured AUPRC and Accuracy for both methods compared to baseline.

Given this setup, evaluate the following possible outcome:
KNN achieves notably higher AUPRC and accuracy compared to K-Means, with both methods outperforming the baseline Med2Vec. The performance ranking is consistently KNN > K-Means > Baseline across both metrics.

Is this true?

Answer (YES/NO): NO